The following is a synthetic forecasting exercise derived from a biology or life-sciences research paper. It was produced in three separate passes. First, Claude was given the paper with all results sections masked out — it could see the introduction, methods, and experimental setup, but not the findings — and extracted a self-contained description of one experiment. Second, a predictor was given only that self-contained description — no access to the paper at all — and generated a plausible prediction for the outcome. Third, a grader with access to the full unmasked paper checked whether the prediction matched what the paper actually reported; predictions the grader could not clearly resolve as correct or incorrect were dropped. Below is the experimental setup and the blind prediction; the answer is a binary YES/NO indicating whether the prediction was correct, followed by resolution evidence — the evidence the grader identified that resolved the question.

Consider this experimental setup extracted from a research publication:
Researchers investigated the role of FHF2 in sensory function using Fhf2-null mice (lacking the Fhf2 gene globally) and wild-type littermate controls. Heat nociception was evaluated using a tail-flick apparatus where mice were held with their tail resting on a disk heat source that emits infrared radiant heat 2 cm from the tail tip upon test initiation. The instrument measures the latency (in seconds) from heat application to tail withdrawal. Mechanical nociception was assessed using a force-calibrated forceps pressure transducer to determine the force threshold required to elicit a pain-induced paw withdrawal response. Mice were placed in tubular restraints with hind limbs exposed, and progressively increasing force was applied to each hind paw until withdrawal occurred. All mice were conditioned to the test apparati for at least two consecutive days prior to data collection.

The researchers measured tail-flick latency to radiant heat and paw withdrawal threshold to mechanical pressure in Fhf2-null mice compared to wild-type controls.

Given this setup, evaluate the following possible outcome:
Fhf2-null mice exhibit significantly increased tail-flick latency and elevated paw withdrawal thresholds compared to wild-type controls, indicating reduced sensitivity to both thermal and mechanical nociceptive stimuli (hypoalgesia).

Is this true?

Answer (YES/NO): NO